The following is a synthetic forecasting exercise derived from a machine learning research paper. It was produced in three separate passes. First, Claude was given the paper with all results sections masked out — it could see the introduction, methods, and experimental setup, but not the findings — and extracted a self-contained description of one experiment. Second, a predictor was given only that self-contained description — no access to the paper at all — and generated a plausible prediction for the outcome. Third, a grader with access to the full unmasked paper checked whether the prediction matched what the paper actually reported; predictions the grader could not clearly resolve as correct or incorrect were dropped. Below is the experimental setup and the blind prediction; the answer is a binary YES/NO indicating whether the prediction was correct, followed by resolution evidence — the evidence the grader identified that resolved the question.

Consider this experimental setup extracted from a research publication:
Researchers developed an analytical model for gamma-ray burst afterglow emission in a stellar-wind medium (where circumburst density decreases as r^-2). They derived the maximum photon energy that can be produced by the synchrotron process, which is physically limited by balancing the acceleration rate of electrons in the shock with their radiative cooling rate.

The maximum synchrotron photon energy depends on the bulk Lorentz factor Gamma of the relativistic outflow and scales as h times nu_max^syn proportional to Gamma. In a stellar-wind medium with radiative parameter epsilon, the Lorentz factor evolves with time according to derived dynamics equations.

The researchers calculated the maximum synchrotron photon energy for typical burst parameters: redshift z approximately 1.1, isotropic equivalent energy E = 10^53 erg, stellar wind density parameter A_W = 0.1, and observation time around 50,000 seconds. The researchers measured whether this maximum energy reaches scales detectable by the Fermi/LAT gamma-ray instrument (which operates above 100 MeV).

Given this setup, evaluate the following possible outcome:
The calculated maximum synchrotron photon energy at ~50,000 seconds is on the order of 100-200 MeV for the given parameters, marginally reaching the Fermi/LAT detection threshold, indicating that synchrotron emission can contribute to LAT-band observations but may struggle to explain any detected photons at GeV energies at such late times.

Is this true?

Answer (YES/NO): NO